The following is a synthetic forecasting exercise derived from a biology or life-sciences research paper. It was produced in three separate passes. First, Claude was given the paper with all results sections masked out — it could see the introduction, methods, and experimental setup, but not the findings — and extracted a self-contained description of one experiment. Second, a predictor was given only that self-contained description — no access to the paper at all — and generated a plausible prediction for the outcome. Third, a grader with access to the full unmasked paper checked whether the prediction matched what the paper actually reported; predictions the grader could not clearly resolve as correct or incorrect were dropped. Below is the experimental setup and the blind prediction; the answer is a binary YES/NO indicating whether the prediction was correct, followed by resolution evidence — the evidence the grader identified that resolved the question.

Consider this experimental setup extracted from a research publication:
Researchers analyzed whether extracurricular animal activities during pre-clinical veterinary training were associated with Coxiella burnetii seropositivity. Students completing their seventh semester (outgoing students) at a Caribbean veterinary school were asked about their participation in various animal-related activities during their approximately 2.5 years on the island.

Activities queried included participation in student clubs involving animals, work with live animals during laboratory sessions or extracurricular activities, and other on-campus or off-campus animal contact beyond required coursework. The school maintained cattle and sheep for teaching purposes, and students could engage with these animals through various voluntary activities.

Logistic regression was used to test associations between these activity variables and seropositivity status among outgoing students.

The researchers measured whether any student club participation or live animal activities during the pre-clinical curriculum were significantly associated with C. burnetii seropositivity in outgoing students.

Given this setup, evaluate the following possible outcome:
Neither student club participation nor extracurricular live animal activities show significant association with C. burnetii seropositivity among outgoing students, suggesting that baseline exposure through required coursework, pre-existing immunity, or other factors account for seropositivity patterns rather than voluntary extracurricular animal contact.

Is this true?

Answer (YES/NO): YES